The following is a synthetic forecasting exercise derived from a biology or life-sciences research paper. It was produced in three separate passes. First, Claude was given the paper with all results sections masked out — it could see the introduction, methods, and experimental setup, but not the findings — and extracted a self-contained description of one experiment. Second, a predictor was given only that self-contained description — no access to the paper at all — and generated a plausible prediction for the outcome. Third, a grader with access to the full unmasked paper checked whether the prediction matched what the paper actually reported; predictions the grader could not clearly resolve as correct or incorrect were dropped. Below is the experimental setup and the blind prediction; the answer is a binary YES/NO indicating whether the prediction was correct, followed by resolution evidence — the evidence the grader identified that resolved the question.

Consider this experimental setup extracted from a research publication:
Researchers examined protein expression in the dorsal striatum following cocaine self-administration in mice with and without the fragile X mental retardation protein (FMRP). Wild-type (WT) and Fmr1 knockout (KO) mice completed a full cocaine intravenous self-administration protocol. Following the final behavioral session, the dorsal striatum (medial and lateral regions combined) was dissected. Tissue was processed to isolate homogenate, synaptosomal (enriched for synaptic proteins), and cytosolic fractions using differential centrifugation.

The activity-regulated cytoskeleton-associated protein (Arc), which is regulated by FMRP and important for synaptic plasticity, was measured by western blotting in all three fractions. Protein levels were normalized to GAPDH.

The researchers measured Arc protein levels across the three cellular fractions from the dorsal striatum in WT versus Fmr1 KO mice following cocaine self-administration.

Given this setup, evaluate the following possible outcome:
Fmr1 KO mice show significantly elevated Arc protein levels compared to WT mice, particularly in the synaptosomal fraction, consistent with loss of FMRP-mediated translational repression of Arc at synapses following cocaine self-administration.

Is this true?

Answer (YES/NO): NO